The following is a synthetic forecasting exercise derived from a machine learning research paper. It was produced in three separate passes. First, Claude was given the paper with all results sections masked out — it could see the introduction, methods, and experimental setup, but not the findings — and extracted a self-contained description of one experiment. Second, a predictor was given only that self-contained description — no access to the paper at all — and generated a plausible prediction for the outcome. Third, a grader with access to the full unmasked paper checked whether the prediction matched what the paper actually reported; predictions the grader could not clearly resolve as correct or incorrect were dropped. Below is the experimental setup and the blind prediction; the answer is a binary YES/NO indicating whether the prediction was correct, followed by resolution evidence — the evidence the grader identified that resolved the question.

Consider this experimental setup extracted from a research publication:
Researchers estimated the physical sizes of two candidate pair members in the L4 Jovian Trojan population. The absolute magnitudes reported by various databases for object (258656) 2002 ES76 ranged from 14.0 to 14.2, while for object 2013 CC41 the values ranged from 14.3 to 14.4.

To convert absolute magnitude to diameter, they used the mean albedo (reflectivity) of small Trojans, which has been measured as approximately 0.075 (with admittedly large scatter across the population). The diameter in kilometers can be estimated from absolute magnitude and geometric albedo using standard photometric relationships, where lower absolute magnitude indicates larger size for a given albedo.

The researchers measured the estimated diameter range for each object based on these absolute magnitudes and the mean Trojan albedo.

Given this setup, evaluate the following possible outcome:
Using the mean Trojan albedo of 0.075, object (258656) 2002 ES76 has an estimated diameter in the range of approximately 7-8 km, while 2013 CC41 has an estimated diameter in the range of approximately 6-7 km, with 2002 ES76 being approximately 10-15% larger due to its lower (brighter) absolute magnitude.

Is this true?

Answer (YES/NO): YES